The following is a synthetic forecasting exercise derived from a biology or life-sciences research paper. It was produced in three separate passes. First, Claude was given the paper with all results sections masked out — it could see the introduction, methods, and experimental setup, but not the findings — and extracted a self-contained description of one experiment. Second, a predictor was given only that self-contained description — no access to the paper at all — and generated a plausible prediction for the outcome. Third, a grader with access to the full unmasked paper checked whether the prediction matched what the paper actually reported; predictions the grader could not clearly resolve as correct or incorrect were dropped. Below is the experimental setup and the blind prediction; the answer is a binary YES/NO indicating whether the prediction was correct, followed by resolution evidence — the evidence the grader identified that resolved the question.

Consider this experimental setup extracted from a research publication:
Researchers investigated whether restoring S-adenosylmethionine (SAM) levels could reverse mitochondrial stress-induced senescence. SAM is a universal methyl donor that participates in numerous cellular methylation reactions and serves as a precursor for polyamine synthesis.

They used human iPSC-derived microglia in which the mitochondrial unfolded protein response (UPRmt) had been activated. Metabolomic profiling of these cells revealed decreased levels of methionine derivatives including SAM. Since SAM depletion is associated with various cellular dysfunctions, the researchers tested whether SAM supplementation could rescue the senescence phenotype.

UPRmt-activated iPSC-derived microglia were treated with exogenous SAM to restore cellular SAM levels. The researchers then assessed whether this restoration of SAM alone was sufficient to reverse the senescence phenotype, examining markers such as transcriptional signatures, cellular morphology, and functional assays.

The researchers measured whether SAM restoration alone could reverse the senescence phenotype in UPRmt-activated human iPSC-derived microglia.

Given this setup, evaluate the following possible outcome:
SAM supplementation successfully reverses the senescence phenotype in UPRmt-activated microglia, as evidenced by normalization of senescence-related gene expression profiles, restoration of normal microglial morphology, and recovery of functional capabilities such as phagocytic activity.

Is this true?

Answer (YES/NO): NO